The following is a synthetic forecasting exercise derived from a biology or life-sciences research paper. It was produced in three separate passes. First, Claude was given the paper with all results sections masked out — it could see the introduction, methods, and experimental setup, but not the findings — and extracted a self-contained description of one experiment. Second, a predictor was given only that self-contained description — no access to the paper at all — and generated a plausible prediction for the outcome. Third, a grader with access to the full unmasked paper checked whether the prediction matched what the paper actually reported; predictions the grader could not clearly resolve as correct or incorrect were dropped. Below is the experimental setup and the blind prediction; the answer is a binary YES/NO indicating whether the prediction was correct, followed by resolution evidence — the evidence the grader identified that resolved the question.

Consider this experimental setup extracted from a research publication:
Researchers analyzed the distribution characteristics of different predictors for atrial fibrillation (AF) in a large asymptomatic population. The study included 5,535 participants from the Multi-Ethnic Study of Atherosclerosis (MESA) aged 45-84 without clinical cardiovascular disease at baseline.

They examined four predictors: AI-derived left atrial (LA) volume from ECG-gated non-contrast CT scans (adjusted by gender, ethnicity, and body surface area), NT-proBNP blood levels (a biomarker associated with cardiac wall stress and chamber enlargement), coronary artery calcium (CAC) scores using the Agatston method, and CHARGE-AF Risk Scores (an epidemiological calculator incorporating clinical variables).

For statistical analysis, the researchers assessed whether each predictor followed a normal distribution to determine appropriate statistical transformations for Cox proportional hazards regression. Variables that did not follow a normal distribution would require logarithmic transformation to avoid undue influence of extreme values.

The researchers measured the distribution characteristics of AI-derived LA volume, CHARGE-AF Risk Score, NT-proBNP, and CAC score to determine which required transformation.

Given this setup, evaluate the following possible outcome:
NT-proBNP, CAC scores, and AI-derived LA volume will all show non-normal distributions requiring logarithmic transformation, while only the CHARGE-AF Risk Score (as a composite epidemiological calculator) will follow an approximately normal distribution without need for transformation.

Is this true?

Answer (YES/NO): NO